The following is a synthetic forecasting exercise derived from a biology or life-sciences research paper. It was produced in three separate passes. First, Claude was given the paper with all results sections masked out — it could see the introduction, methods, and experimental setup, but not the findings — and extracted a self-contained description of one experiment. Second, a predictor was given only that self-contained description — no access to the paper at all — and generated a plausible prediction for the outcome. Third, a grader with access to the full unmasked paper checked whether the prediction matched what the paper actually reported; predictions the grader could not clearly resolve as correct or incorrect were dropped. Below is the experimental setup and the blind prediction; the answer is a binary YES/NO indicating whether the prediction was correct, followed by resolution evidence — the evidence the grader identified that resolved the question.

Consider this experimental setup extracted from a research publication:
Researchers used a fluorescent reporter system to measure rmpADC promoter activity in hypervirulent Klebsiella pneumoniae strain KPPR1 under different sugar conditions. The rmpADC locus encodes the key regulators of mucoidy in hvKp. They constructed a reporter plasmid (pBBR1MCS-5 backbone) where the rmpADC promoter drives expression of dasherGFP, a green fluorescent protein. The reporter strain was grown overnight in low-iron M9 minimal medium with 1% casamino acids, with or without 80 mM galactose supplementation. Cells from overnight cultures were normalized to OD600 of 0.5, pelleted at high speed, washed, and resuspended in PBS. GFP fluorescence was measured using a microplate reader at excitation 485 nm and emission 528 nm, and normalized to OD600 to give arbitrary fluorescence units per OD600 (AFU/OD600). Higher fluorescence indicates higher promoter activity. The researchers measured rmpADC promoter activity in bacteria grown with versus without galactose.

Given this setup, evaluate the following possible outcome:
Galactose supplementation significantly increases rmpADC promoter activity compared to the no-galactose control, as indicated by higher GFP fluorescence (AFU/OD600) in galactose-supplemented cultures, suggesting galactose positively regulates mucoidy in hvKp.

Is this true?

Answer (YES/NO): NO